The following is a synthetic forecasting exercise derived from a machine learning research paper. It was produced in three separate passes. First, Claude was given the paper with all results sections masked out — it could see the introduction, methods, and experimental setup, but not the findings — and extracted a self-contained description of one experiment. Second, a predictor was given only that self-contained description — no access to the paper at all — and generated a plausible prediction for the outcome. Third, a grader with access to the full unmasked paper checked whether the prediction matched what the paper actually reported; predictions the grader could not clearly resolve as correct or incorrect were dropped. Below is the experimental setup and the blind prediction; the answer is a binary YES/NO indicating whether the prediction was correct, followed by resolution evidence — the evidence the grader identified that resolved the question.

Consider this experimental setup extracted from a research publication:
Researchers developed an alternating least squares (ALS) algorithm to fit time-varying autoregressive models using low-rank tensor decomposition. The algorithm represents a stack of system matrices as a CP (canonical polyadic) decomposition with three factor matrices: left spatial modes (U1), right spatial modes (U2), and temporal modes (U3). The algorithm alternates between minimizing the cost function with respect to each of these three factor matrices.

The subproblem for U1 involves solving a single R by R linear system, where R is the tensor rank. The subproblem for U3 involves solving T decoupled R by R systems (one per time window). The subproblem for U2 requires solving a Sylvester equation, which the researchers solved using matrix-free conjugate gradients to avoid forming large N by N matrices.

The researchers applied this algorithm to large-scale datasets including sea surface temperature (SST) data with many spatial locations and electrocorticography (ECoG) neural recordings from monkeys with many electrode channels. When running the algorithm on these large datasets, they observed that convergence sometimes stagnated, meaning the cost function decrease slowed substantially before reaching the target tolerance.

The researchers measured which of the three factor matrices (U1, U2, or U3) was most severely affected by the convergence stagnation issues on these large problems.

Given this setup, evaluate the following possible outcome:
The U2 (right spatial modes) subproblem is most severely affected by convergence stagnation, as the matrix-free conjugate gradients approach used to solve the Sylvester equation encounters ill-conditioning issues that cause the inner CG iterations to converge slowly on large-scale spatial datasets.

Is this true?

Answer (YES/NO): YES